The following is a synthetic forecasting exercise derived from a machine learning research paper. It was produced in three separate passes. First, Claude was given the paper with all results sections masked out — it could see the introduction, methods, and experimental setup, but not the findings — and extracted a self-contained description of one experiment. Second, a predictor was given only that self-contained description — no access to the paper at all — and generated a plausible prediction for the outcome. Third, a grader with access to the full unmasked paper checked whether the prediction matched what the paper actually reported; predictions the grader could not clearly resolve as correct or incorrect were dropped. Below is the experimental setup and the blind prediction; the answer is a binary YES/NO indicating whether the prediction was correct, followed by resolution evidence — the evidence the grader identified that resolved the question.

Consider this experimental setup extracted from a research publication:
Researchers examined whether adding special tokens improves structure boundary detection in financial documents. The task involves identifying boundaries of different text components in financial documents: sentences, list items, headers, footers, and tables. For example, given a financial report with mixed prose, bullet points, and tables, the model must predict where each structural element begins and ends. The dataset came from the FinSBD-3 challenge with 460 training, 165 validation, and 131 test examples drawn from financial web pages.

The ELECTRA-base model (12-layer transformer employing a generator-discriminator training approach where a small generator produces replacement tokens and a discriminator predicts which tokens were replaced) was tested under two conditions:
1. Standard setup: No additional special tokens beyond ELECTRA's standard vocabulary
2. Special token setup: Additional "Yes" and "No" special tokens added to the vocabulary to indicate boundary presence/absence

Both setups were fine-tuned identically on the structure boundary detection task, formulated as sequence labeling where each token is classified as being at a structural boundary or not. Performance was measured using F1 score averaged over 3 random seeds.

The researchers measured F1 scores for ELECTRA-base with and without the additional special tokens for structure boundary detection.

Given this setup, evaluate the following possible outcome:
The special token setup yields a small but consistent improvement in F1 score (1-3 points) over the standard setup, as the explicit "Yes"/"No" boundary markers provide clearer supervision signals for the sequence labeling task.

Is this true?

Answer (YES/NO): YES